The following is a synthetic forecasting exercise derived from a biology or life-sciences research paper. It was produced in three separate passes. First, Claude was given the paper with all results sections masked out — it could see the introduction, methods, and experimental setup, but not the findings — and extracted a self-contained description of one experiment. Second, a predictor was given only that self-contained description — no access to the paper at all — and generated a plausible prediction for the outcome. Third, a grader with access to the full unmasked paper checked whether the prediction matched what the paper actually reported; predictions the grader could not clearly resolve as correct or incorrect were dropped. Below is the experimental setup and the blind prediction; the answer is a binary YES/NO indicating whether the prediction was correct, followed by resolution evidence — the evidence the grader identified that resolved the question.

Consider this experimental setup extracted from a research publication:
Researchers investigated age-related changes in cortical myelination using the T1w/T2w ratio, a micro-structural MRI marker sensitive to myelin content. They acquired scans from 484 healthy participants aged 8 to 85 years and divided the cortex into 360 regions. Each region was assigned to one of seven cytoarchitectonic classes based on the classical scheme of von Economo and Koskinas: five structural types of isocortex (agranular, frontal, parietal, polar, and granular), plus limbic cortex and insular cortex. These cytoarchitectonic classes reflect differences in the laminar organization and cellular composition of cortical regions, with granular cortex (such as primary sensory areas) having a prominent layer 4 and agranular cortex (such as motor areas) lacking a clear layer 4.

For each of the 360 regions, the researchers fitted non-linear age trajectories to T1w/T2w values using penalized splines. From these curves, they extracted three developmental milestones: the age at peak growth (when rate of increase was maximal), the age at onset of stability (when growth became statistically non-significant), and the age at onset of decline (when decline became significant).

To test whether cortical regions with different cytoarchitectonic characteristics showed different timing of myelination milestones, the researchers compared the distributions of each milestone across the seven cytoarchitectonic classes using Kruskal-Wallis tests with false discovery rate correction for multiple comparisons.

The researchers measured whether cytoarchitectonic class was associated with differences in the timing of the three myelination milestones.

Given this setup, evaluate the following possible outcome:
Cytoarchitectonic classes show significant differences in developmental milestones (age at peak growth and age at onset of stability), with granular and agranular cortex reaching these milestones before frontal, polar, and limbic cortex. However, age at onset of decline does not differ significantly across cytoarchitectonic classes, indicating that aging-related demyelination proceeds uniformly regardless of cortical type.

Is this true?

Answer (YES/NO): NO